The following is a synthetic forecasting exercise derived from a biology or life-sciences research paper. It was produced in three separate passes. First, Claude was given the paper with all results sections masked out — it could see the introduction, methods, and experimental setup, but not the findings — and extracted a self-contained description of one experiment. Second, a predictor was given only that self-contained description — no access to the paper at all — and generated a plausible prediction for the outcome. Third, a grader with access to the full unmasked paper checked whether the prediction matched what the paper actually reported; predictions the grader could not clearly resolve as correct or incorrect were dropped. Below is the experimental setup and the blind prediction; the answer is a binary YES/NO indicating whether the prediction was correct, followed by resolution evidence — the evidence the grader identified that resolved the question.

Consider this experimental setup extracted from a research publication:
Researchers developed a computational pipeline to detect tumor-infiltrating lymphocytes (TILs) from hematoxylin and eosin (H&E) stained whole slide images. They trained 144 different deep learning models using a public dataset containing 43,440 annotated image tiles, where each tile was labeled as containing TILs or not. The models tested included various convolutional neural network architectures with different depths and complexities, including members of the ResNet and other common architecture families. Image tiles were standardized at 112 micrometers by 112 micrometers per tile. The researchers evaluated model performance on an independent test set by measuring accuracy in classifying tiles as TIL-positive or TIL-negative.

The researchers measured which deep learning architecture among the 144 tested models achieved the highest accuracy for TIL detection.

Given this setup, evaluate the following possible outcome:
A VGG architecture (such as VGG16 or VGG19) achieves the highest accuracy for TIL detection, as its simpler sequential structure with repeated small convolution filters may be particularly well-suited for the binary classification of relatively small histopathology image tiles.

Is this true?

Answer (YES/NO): NO